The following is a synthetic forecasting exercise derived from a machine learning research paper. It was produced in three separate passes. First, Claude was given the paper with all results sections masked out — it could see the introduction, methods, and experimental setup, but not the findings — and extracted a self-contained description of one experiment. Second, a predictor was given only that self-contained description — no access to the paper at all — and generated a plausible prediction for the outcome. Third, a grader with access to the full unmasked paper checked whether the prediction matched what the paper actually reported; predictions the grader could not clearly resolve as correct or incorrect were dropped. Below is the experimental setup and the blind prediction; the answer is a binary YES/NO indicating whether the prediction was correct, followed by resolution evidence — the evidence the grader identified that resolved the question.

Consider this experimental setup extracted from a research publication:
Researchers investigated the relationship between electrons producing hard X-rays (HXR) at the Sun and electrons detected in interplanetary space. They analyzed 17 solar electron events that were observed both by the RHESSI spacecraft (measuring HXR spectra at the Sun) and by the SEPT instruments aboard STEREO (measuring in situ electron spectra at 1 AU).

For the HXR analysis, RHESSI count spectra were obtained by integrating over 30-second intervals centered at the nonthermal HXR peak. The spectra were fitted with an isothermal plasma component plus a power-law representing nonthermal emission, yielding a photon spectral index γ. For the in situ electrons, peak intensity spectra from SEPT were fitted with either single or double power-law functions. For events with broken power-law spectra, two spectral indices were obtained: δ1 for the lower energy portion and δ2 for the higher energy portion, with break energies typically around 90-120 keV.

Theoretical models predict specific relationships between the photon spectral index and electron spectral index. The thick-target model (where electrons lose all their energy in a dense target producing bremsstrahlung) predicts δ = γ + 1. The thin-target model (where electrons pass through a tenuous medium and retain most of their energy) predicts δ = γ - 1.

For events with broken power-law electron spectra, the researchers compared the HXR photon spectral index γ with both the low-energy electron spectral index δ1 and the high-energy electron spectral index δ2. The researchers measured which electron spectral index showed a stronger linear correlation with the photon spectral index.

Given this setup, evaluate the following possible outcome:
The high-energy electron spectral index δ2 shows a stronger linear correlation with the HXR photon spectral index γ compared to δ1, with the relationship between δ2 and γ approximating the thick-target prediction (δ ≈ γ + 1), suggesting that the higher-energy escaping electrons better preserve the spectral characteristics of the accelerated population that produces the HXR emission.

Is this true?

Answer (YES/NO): NO